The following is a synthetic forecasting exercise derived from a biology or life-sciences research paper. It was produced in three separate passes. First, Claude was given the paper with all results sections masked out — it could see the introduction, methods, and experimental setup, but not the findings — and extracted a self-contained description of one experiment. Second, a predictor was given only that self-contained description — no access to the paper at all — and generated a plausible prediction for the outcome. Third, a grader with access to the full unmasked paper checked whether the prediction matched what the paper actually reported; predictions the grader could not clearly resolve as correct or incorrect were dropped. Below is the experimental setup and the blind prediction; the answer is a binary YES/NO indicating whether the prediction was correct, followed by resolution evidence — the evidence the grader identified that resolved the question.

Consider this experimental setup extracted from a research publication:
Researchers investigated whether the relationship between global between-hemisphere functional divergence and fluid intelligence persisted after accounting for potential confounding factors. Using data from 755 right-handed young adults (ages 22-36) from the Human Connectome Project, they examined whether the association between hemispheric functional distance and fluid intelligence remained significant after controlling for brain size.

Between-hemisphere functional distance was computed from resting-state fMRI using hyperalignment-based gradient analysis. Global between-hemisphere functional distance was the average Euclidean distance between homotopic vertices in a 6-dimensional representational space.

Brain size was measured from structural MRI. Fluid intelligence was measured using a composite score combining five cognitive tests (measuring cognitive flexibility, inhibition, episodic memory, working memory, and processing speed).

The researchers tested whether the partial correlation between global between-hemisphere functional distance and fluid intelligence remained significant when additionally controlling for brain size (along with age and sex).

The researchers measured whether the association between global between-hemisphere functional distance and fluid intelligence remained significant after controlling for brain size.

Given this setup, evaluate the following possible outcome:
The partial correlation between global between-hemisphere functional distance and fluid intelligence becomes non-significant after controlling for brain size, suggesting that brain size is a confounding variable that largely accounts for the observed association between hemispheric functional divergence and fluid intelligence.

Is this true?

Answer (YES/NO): NO